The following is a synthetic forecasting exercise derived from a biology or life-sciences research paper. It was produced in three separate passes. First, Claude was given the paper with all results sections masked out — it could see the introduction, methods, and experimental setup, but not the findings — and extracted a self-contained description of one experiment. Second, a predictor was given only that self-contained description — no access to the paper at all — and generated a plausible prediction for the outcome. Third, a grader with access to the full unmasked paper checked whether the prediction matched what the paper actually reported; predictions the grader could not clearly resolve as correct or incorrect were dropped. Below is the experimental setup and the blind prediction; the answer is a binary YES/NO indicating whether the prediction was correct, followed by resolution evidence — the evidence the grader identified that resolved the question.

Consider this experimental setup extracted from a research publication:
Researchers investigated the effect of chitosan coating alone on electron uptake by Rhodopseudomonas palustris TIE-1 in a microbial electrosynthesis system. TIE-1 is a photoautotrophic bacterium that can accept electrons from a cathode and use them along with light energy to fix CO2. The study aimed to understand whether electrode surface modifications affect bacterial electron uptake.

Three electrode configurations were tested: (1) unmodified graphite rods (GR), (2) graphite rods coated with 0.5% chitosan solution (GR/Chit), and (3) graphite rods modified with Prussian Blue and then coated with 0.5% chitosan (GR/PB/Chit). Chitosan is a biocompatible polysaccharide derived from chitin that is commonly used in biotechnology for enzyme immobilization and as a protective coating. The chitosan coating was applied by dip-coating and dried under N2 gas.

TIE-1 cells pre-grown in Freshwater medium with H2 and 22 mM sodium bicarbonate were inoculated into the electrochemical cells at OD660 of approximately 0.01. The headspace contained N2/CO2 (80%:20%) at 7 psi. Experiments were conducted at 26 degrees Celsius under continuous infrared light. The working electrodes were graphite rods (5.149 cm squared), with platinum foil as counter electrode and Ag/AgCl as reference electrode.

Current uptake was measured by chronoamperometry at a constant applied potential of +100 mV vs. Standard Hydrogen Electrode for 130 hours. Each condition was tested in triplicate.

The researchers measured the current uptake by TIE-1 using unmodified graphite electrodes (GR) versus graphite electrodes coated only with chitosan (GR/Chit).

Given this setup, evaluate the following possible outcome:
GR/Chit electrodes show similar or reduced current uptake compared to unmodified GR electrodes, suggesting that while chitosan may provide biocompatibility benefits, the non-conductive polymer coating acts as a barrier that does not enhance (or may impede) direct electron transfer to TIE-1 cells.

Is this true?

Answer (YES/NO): YES